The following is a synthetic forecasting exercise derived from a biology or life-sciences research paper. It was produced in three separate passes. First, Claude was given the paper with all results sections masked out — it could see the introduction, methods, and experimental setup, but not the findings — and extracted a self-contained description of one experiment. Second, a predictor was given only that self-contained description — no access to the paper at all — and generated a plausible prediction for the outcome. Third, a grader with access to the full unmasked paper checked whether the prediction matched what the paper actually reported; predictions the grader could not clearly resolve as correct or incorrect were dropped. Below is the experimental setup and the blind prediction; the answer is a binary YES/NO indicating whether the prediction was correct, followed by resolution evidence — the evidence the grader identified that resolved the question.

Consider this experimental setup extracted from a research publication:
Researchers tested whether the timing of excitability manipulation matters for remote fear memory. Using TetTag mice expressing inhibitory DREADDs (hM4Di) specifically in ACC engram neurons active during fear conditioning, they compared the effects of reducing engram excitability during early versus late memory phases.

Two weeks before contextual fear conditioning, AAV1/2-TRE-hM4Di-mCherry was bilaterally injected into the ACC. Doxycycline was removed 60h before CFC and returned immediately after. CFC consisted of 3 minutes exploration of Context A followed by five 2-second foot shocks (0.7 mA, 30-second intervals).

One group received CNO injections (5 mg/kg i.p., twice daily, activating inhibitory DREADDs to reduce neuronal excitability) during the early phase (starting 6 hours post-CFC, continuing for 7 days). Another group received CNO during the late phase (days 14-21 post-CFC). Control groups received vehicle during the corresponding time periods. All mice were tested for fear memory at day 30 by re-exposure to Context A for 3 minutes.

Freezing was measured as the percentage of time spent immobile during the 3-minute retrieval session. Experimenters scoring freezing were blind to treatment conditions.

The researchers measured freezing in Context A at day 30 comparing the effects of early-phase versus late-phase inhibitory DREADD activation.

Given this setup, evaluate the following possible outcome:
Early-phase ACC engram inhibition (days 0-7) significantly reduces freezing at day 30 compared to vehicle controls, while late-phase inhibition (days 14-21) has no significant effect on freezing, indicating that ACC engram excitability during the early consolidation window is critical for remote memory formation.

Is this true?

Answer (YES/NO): NO